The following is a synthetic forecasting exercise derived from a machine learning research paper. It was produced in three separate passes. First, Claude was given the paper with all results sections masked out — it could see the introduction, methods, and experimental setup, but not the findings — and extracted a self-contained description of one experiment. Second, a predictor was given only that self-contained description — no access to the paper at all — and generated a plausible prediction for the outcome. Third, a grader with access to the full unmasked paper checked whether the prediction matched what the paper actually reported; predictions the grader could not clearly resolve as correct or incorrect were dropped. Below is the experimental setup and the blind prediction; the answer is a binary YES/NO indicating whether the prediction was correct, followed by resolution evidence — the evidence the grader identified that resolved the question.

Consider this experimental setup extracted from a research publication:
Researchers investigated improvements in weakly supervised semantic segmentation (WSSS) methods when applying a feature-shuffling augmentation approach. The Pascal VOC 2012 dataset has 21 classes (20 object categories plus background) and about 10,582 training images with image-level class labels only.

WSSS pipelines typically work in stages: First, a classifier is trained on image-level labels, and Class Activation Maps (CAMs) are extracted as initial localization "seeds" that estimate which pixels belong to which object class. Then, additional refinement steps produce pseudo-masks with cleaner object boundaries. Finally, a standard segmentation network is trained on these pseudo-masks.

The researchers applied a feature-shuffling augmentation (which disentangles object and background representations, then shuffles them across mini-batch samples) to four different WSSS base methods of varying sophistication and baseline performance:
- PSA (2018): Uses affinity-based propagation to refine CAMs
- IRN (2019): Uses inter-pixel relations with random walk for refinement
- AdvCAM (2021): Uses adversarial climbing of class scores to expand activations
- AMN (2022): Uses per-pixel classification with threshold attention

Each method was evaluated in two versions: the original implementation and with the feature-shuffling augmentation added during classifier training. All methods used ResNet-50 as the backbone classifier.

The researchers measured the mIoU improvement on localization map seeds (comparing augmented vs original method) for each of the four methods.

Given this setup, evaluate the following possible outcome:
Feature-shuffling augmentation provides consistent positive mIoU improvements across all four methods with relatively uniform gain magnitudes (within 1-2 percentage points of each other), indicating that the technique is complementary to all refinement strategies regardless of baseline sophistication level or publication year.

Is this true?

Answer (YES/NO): NO